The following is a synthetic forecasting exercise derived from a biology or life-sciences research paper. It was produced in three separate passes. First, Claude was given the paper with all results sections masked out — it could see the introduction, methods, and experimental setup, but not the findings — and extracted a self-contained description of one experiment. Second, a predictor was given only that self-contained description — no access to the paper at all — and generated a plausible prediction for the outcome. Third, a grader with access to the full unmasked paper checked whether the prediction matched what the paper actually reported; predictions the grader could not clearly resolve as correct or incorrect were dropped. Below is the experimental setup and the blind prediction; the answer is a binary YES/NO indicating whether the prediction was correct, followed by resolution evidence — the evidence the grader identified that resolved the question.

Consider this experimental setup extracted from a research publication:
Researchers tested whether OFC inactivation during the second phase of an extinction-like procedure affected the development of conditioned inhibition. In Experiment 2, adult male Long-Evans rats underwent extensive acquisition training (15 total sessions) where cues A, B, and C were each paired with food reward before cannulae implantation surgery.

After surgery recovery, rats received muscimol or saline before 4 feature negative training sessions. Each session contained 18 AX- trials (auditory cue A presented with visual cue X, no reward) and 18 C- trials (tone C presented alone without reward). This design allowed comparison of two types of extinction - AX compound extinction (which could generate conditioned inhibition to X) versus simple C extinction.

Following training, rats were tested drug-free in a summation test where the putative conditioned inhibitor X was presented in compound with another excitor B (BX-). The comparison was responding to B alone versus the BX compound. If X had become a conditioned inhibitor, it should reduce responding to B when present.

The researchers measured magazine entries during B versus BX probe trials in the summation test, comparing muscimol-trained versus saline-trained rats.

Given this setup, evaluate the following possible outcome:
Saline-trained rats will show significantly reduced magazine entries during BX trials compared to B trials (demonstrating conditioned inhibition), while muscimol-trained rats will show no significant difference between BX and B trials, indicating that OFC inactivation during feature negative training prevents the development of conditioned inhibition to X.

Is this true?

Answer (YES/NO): NO